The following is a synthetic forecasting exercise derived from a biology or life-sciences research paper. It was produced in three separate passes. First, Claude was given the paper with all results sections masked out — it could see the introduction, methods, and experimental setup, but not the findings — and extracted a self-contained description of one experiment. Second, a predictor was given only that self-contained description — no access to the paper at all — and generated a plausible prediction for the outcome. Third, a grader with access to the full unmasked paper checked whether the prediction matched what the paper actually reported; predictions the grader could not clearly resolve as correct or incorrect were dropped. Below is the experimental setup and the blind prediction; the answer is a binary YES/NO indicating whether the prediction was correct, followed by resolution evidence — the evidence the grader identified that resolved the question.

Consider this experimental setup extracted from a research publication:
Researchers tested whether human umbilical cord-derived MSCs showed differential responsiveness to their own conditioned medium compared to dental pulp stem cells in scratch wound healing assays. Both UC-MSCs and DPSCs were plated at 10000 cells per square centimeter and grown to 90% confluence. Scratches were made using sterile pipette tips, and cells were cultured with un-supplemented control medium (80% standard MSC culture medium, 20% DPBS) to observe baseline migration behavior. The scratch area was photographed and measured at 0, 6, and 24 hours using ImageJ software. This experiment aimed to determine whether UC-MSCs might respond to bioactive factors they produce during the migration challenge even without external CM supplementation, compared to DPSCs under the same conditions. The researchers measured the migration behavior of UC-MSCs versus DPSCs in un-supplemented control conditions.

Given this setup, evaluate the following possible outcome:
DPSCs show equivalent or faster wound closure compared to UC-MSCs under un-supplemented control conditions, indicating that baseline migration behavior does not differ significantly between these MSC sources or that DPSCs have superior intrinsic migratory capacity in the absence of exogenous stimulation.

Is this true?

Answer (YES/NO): NO